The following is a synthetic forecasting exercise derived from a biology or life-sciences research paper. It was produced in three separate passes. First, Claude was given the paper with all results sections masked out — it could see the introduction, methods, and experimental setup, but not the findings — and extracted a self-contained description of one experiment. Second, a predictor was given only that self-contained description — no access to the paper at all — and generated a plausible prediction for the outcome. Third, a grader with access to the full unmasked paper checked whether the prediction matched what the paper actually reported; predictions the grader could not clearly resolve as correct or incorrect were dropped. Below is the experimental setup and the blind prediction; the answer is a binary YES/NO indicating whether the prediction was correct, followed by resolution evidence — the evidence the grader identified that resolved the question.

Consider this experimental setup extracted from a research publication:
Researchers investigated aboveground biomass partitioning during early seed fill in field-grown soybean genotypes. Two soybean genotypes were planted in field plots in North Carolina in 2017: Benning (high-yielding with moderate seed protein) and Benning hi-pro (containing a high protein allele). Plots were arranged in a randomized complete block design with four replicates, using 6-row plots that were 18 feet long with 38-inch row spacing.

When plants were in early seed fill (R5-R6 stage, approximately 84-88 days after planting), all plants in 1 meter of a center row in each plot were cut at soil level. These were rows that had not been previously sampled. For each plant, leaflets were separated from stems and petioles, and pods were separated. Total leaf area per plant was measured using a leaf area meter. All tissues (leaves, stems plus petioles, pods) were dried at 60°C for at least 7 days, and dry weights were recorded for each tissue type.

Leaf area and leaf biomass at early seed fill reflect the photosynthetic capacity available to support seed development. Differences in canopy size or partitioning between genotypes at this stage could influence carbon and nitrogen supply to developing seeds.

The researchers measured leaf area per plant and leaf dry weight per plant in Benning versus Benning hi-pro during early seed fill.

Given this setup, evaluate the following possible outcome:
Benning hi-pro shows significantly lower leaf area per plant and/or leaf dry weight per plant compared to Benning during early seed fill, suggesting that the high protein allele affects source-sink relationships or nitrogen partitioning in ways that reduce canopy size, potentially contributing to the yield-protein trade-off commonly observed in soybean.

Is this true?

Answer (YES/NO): NO